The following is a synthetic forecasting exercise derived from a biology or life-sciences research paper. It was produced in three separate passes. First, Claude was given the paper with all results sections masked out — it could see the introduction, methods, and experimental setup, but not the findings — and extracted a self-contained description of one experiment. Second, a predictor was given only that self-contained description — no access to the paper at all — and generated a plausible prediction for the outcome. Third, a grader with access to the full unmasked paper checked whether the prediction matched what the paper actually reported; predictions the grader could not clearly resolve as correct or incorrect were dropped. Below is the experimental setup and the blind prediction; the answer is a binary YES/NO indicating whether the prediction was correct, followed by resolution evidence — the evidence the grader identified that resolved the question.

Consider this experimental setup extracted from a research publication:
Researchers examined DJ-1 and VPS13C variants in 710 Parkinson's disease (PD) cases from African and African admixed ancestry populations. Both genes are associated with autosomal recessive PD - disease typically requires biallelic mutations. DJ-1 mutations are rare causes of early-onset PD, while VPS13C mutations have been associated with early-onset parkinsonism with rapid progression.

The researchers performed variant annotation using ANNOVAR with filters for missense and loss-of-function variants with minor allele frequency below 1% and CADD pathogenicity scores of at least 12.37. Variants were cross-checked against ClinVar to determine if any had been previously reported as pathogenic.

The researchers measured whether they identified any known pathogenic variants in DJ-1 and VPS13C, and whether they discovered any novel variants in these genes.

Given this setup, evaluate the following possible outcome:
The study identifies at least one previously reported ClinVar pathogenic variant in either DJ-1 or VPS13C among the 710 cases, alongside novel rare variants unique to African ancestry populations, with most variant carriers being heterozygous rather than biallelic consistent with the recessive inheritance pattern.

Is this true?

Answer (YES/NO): NO